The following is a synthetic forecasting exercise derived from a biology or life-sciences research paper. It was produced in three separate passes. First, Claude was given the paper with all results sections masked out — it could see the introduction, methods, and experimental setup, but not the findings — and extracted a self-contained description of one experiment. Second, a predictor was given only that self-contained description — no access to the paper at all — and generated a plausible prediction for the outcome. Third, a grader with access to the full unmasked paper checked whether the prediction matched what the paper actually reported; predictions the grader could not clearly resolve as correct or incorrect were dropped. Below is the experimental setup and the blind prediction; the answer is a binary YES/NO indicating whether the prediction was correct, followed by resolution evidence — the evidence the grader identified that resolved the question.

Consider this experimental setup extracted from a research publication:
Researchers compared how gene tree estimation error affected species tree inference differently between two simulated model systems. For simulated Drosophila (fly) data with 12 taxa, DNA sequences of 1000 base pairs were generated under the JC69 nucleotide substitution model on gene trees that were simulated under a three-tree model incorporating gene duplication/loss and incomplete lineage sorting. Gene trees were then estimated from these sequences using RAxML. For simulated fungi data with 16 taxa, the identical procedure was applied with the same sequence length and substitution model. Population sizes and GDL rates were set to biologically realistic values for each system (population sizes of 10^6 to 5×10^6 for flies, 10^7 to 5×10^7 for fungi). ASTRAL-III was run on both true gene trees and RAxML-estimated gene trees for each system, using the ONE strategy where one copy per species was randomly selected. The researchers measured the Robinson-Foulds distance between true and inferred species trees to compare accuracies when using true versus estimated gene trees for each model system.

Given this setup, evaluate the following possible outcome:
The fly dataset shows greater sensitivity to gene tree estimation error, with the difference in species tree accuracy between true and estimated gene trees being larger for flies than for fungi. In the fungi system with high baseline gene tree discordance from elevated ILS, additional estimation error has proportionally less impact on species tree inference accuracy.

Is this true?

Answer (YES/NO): YES